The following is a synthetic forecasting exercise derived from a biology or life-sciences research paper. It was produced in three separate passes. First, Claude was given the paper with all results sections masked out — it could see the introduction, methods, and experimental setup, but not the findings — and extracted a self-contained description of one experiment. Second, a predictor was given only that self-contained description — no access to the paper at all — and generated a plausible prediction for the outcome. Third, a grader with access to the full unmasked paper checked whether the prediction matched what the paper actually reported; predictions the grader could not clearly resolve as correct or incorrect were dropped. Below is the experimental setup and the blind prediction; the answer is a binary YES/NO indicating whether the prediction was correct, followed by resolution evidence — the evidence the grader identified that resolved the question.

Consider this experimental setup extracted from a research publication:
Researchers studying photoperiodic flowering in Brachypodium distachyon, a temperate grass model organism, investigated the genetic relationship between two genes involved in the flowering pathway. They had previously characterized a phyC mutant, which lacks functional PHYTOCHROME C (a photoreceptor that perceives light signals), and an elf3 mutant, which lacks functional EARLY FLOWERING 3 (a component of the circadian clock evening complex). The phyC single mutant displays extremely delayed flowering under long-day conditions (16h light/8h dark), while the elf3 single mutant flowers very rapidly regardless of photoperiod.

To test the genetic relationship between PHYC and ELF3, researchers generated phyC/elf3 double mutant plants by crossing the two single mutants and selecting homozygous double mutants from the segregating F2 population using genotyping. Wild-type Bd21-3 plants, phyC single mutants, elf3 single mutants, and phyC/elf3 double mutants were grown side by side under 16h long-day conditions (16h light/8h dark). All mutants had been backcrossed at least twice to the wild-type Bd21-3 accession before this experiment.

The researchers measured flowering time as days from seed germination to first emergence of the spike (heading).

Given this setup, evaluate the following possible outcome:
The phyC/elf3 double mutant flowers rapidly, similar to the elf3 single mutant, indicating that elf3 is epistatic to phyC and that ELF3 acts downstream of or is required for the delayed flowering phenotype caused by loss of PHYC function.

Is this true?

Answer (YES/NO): YES